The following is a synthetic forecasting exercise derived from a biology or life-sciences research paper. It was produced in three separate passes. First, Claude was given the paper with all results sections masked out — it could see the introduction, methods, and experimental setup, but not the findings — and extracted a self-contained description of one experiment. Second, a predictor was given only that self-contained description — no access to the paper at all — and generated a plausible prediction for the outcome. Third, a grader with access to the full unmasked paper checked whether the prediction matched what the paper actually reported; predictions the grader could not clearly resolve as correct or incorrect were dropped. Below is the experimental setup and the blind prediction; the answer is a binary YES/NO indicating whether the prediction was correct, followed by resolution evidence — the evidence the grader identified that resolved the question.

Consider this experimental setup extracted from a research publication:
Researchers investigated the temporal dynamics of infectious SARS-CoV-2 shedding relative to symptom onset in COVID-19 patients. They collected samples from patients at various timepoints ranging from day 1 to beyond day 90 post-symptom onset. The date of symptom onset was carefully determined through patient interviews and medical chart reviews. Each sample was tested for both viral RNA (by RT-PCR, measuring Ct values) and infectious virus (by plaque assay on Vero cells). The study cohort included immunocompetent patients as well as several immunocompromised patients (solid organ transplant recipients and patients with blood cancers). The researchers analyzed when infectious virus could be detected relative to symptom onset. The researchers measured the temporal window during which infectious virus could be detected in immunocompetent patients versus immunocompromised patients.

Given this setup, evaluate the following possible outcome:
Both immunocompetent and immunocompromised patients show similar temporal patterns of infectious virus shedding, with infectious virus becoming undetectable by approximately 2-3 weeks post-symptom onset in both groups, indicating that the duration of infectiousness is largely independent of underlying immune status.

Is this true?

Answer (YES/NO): NO